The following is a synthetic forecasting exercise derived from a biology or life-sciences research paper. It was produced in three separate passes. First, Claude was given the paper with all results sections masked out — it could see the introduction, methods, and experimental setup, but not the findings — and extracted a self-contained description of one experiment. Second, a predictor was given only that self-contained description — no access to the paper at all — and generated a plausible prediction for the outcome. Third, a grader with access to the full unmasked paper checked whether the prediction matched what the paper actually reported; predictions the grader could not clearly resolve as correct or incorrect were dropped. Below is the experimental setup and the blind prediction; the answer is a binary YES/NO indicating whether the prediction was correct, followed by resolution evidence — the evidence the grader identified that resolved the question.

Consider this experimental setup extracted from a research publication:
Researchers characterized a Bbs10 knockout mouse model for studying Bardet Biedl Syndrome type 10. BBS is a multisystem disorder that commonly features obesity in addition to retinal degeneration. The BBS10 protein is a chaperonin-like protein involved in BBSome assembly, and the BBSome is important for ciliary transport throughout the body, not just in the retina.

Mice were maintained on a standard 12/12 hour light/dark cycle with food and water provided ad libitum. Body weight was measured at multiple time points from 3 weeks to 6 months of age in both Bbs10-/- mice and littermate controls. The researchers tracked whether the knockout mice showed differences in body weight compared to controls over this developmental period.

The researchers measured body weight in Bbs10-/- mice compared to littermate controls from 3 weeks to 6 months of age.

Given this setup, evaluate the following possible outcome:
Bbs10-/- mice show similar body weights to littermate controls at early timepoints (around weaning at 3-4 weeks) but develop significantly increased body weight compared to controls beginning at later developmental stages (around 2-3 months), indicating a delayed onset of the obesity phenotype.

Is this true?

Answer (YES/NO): NO